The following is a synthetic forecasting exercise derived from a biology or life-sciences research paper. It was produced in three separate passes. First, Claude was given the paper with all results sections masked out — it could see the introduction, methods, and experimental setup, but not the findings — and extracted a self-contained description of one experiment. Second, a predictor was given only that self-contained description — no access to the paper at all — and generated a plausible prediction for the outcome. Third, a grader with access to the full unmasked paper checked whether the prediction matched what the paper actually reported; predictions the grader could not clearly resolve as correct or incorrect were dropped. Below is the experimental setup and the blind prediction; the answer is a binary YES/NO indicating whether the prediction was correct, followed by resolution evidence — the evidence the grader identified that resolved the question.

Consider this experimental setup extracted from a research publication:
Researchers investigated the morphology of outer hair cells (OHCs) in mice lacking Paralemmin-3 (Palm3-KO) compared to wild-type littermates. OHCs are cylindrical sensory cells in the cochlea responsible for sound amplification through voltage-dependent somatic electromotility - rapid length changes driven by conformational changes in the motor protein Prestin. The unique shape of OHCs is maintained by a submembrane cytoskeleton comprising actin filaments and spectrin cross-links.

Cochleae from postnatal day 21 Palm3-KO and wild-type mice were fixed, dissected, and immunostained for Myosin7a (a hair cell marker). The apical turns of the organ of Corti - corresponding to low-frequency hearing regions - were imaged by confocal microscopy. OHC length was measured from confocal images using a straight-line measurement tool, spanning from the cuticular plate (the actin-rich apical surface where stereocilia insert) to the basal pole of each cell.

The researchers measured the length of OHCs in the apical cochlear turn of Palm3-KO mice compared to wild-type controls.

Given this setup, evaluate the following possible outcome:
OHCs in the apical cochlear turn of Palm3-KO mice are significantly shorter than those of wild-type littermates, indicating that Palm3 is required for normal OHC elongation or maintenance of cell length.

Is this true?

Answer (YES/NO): YES